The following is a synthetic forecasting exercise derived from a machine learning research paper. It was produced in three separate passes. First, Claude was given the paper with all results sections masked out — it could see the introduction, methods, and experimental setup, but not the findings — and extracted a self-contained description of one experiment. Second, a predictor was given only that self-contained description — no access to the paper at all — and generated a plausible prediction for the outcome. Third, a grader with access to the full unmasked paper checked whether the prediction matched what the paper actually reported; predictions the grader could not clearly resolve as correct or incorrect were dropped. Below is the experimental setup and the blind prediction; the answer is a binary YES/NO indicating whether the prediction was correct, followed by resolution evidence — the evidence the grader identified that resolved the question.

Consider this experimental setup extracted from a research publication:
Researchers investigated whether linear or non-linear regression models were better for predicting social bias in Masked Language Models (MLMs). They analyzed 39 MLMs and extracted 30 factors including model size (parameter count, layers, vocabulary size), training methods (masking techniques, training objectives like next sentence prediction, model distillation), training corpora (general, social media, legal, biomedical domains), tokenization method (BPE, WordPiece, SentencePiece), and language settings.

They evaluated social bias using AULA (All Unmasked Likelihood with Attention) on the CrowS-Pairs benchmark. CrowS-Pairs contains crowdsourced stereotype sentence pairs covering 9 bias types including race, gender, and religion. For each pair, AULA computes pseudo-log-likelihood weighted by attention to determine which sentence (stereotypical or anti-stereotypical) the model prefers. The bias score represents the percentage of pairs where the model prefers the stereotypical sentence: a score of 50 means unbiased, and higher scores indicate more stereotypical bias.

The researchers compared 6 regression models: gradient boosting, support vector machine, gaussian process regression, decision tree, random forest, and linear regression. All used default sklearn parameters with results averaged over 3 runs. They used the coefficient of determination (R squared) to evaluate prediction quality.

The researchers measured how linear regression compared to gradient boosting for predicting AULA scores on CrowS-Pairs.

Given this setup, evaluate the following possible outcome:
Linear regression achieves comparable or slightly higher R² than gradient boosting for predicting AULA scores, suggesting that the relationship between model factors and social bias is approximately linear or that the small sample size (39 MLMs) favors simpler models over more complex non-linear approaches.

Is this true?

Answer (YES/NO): NO